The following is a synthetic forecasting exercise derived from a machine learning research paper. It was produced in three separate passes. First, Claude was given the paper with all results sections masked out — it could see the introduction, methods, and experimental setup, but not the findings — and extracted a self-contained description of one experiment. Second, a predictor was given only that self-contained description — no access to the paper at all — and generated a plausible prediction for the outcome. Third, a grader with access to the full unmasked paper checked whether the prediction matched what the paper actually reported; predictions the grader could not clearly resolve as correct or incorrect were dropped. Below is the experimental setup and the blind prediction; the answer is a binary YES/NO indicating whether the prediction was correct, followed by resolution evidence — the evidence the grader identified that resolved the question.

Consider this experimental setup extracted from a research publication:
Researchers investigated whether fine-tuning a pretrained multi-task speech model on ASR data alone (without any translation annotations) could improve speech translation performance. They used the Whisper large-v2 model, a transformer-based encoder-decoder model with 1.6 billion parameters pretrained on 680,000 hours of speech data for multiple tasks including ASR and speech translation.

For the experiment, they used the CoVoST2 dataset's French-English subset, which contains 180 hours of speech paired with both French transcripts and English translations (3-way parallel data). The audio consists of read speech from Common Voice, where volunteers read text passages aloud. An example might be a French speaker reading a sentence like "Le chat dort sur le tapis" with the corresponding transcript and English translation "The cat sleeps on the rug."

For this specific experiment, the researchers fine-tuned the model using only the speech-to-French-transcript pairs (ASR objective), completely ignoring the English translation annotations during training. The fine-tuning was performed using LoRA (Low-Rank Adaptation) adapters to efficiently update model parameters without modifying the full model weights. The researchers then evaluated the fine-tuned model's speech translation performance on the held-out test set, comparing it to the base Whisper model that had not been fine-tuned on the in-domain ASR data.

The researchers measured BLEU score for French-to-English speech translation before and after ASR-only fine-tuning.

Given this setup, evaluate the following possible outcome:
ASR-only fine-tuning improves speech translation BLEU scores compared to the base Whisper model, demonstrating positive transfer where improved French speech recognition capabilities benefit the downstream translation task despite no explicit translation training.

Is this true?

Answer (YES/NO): YES